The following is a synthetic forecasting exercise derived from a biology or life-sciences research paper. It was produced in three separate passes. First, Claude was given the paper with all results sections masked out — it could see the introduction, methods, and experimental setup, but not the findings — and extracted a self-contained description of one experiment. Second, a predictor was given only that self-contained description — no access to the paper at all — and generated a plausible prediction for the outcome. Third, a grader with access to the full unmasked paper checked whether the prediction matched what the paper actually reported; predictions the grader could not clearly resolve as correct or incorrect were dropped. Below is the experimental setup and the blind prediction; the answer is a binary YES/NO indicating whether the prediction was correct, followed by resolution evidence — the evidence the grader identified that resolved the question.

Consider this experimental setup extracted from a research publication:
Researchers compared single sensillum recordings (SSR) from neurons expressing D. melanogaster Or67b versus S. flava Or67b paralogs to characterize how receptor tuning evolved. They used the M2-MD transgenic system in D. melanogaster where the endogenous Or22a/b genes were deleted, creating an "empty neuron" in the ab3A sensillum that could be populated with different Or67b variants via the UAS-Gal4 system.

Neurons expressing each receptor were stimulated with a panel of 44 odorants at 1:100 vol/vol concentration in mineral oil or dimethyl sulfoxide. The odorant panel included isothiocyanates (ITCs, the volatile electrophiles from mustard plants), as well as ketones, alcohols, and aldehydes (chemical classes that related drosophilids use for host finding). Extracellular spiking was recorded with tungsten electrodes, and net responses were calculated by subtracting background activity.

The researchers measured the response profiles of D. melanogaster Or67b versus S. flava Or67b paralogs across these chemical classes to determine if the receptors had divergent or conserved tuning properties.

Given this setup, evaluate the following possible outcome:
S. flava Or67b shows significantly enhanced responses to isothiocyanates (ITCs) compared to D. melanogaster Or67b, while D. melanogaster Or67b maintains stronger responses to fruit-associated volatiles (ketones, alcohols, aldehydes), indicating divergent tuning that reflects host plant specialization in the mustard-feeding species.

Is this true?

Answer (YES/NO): YES